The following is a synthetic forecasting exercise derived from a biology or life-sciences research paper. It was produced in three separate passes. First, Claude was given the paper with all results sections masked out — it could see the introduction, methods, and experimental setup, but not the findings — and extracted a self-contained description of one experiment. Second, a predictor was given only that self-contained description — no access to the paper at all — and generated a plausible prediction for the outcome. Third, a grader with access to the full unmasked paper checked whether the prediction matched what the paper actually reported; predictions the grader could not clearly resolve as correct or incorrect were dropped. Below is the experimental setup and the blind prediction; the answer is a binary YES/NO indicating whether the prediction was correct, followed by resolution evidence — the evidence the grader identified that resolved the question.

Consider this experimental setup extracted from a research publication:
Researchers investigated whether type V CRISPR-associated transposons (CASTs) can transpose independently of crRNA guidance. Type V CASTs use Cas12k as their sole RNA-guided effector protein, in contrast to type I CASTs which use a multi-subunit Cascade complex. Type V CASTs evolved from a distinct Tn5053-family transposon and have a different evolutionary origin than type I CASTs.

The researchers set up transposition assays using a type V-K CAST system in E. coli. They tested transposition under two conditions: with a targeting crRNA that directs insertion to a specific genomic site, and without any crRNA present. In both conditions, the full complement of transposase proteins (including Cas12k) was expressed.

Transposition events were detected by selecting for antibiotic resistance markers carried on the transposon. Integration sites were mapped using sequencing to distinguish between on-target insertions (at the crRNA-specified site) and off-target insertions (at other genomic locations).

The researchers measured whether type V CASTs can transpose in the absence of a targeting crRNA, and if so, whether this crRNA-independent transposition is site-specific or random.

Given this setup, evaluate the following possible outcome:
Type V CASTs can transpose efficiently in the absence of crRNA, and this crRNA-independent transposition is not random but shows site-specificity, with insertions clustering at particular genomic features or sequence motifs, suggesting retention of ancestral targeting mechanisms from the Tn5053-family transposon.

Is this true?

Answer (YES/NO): NO